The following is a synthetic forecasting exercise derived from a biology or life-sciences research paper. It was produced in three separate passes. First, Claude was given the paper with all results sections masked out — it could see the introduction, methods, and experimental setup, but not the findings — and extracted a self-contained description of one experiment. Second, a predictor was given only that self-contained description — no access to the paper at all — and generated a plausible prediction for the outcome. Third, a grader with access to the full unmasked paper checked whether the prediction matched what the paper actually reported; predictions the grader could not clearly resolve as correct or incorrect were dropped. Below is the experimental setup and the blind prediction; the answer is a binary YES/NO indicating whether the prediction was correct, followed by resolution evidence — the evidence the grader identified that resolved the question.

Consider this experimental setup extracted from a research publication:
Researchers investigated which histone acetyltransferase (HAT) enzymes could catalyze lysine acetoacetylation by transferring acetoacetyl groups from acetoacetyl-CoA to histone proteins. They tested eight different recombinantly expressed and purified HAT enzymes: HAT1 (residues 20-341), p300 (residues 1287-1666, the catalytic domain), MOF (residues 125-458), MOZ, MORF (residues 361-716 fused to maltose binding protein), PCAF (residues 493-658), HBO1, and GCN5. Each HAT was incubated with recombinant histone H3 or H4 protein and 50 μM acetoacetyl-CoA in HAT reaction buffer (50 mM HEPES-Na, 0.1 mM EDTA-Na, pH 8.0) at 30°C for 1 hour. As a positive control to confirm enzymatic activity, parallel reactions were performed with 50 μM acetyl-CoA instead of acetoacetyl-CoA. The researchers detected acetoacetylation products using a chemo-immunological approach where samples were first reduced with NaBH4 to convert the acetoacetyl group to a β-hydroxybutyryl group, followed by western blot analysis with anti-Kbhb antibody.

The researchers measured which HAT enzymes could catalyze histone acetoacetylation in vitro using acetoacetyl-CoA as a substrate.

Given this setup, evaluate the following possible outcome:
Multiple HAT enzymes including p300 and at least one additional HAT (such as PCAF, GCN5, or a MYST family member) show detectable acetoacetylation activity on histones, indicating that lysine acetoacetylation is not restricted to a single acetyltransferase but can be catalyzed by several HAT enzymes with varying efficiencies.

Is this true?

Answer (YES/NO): YES